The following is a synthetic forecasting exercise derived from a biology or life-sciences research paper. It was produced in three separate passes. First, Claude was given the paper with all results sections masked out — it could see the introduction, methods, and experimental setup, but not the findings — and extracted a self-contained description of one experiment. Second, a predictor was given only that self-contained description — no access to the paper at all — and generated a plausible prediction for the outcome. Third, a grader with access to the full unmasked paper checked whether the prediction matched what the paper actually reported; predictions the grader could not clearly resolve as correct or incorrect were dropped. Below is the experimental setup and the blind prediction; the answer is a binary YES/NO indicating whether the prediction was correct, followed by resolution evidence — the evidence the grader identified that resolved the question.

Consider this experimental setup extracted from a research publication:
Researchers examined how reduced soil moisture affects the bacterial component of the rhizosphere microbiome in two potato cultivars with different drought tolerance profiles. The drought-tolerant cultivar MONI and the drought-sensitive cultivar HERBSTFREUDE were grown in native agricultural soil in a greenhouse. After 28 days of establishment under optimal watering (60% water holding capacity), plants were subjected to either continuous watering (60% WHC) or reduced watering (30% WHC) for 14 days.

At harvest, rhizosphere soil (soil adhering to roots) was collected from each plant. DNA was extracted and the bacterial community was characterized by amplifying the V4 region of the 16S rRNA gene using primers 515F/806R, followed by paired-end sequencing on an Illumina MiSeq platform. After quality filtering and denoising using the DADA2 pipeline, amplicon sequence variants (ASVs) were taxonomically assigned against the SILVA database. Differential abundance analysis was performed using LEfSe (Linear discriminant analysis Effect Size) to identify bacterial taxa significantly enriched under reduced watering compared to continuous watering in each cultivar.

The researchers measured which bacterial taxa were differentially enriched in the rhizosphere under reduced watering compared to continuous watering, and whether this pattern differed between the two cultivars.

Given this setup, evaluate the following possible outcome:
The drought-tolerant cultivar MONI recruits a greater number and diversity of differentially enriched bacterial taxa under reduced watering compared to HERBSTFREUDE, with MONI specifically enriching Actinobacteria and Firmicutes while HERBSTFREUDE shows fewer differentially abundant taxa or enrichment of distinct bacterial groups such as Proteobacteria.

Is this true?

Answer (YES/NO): NO